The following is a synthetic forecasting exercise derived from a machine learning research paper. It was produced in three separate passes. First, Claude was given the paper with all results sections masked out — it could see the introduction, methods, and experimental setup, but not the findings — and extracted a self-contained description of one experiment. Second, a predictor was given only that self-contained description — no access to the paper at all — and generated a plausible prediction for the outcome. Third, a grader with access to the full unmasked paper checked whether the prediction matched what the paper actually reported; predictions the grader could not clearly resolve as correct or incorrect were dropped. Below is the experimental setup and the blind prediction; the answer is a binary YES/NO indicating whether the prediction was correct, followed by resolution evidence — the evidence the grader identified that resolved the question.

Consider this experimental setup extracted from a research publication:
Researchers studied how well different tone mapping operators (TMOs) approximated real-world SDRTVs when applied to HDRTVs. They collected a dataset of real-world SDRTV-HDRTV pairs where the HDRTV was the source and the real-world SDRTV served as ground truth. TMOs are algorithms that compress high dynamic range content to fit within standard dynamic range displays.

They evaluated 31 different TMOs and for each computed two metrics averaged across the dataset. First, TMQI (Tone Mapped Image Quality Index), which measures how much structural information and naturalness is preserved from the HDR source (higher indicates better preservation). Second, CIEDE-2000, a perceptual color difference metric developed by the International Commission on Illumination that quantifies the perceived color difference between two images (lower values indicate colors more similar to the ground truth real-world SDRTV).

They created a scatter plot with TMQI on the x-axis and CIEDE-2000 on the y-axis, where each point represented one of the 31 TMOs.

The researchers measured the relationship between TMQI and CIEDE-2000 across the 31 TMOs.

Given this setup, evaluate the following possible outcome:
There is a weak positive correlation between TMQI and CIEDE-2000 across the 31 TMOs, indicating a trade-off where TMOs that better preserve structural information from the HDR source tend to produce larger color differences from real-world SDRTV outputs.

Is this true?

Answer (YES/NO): NO